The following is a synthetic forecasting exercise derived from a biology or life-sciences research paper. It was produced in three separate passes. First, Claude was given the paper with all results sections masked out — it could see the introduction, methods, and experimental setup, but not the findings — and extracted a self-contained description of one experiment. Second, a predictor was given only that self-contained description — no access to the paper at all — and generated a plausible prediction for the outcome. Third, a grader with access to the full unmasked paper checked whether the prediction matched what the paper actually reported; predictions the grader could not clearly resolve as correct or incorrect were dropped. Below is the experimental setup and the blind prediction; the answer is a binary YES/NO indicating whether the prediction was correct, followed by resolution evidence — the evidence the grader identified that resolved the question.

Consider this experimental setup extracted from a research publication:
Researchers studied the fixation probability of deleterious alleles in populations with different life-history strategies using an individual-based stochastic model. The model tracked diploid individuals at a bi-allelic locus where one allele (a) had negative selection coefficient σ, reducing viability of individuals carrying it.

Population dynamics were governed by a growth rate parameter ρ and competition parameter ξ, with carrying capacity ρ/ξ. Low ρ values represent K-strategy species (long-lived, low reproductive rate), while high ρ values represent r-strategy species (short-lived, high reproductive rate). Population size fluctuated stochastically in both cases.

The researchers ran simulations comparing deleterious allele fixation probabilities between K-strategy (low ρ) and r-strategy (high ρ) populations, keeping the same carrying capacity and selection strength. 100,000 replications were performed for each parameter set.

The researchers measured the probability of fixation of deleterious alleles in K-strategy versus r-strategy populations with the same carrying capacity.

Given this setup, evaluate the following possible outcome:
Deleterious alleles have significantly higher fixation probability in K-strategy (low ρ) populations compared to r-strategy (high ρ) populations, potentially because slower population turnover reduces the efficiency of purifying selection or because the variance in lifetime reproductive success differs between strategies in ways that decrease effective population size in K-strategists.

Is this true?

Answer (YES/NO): YES